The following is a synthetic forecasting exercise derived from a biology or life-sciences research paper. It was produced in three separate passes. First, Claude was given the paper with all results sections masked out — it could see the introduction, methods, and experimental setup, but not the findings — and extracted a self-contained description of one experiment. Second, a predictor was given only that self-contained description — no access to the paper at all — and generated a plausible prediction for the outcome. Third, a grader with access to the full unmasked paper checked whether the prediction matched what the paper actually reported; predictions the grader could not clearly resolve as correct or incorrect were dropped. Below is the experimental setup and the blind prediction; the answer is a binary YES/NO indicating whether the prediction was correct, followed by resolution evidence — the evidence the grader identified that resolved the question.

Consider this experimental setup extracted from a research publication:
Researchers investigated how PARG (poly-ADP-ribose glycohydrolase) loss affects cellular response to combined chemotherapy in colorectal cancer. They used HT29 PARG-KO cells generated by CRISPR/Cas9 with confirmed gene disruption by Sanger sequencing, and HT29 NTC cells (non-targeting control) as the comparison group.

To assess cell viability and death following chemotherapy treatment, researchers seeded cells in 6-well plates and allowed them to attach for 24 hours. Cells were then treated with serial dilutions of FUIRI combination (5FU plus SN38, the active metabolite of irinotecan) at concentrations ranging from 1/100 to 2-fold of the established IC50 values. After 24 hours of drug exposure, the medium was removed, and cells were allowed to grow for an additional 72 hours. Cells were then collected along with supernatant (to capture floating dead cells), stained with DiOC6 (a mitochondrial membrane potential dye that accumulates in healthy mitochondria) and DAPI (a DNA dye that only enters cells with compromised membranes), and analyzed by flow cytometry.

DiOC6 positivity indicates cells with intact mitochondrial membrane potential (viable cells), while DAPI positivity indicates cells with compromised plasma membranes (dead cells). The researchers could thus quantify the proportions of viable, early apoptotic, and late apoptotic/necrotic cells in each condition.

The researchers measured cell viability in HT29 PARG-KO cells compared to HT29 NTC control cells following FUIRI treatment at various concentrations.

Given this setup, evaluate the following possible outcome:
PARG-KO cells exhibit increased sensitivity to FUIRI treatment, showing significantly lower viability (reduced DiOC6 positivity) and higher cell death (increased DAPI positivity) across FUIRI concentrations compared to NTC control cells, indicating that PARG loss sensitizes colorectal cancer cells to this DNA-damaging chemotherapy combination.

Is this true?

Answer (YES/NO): YES